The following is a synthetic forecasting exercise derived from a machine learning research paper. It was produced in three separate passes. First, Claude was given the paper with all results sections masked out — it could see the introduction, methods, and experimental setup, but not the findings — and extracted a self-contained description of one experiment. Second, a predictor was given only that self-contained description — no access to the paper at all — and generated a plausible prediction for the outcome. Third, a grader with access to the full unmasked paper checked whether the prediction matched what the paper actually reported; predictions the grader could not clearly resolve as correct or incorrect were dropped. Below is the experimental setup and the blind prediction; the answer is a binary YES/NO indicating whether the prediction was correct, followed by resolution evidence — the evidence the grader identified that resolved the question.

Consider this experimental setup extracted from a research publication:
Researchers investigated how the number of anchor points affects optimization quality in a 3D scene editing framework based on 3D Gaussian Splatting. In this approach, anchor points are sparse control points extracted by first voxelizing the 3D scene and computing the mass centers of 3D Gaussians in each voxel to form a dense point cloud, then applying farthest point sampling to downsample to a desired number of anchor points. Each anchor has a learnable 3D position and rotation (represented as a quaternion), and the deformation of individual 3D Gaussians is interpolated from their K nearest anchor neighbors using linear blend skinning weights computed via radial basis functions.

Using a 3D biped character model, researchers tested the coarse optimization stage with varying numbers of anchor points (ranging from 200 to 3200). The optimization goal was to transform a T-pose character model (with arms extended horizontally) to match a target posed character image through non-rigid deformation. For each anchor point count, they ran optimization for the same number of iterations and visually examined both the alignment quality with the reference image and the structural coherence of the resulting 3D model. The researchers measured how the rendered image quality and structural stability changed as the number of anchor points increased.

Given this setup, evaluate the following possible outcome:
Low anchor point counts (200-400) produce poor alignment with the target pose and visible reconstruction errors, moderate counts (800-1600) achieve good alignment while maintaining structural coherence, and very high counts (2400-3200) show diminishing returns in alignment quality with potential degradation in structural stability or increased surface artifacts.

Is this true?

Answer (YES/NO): NO